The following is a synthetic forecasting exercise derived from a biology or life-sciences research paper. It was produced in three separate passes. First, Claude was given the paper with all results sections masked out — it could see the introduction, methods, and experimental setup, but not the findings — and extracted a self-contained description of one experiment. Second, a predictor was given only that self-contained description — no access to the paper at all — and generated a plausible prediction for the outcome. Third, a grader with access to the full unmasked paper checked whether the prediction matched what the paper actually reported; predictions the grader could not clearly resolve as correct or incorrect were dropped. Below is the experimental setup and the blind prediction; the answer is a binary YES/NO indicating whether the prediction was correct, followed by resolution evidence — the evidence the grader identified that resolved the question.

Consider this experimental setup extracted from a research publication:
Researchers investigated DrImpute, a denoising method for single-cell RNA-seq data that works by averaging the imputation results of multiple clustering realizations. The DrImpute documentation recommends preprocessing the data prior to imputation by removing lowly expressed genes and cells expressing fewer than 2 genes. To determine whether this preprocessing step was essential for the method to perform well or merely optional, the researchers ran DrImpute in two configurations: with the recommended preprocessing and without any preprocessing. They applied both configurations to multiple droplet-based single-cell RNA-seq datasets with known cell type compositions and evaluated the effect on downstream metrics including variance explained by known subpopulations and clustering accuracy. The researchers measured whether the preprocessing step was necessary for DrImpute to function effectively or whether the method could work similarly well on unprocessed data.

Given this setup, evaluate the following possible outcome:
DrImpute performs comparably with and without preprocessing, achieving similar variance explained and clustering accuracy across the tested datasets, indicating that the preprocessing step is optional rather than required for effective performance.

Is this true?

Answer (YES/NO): NO